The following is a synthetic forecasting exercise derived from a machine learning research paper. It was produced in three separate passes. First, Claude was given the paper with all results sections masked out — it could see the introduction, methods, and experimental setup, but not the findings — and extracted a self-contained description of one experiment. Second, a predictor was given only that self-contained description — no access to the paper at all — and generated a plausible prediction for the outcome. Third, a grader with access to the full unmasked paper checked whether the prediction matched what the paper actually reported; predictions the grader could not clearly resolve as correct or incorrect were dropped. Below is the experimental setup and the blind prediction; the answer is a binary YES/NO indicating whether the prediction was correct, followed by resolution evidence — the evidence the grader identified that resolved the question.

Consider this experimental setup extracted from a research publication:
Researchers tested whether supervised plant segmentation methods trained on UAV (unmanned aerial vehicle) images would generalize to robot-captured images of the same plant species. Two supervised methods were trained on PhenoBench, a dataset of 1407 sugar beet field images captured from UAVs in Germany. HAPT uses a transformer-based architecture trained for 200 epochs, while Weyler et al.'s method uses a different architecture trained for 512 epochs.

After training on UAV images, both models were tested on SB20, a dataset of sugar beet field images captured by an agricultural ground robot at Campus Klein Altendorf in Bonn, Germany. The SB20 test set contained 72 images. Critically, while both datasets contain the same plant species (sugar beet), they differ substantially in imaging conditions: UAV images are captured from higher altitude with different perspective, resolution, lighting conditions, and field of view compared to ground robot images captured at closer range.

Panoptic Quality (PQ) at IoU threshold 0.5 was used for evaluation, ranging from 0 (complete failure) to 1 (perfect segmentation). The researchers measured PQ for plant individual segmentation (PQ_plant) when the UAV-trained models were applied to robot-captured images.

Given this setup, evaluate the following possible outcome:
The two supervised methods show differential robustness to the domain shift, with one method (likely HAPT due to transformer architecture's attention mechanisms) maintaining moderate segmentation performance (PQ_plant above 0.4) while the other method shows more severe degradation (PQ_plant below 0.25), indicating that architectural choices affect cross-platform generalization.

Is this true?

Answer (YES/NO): NO